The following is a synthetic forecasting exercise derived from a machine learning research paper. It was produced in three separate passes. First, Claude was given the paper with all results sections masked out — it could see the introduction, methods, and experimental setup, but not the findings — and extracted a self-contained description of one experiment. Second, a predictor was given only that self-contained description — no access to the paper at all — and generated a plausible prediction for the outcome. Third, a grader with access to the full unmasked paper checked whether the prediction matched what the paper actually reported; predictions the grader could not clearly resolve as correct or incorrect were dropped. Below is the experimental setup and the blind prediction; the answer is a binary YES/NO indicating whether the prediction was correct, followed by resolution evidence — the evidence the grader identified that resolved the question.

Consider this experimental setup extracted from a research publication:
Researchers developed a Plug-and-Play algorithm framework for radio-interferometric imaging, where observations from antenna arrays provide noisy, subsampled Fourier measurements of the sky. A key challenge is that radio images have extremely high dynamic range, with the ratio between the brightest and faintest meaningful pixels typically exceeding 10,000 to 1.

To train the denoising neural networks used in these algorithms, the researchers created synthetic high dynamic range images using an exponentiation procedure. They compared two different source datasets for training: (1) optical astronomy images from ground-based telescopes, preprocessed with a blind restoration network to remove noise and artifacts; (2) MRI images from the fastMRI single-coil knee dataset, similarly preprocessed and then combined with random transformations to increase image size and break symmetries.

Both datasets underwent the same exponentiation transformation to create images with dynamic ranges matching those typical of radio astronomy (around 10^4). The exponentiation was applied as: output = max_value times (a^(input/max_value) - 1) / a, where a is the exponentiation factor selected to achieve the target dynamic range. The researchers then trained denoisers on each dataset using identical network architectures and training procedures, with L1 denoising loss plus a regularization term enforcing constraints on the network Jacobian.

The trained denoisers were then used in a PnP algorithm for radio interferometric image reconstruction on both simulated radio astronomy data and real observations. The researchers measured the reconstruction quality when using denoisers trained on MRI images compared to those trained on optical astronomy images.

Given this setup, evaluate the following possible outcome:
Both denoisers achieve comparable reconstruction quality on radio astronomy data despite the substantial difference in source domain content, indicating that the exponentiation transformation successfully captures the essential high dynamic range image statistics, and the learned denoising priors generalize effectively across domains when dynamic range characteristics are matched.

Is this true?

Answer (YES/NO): YES